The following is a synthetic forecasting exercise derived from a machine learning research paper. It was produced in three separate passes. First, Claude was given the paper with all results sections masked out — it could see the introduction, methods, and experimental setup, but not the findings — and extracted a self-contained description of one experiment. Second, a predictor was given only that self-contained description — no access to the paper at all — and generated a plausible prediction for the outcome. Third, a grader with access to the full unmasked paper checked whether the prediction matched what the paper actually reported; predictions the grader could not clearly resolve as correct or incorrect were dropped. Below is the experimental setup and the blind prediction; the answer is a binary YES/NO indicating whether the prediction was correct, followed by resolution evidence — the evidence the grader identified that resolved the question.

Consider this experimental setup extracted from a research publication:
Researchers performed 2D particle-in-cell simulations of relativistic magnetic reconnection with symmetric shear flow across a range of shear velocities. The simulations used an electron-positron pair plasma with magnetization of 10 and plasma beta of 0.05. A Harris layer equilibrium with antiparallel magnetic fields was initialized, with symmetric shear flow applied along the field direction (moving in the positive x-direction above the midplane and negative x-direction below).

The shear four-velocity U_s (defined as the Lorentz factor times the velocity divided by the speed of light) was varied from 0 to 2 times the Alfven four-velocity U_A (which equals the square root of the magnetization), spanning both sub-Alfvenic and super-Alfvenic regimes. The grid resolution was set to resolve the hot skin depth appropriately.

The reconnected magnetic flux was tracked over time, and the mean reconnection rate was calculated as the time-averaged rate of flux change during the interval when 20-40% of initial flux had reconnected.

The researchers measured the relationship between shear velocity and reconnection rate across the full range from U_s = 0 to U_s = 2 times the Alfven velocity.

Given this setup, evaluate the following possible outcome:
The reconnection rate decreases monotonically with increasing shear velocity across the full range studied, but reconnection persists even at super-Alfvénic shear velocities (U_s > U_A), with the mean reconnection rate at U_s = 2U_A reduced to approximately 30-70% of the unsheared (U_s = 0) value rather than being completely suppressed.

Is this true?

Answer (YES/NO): NO